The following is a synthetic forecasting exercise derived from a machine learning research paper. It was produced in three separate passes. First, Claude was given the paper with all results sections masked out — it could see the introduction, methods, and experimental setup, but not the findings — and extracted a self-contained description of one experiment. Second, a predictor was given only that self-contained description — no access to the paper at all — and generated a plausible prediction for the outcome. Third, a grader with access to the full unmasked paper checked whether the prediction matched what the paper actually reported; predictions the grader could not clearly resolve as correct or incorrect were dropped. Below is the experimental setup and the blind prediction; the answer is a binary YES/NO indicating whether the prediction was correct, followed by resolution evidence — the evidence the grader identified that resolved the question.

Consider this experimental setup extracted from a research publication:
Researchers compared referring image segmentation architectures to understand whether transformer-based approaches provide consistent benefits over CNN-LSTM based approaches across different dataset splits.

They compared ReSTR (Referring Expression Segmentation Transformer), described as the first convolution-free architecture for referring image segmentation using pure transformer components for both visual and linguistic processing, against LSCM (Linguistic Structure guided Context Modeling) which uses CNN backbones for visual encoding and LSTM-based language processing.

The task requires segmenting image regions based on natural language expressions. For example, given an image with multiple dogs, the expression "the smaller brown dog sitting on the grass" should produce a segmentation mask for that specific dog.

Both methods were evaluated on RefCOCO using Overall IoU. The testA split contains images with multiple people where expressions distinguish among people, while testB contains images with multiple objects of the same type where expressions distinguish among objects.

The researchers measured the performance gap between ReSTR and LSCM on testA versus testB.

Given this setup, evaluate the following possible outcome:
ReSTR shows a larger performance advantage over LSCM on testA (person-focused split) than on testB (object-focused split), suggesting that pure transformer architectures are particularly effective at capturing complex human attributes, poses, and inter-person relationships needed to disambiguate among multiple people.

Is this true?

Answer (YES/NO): NO